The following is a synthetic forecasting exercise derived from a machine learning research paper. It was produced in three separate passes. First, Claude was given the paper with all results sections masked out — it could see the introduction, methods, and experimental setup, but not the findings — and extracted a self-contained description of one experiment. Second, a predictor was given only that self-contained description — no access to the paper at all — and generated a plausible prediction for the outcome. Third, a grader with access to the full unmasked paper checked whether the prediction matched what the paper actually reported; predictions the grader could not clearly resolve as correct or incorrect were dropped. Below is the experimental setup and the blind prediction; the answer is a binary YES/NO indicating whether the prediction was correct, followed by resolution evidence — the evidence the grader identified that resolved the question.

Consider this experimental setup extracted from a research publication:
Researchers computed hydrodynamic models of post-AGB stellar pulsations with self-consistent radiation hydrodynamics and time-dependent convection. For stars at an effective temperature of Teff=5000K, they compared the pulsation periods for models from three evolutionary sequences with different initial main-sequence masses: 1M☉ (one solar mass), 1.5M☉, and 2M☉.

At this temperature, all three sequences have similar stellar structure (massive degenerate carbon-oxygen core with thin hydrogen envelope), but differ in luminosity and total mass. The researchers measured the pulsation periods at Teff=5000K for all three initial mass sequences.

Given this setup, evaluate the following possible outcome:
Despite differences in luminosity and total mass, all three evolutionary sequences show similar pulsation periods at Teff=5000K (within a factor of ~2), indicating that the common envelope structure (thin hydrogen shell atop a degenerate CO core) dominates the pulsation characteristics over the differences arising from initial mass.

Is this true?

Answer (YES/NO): NO